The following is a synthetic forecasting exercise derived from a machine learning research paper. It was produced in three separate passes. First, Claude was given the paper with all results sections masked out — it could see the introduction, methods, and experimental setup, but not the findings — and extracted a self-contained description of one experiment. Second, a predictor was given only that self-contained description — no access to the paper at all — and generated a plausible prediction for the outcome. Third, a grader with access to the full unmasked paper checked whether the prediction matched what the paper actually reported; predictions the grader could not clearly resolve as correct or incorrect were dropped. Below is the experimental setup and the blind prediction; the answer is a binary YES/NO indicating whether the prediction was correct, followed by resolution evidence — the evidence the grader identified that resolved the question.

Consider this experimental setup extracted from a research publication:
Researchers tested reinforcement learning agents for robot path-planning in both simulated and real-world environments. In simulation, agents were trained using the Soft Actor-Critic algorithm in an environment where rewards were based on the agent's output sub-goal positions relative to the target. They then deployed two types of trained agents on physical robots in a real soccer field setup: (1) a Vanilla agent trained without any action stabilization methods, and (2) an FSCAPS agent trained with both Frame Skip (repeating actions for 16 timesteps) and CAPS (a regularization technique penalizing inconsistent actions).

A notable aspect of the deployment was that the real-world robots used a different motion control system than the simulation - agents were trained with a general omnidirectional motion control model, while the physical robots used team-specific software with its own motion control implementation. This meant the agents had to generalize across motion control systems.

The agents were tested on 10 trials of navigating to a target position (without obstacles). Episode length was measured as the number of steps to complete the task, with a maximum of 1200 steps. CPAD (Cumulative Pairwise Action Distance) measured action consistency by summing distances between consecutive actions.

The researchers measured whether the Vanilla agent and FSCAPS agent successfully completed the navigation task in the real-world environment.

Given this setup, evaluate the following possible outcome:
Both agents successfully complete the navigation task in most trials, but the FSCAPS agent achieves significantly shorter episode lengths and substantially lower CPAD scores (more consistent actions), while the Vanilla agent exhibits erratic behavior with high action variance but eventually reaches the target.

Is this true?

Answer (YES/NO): NO